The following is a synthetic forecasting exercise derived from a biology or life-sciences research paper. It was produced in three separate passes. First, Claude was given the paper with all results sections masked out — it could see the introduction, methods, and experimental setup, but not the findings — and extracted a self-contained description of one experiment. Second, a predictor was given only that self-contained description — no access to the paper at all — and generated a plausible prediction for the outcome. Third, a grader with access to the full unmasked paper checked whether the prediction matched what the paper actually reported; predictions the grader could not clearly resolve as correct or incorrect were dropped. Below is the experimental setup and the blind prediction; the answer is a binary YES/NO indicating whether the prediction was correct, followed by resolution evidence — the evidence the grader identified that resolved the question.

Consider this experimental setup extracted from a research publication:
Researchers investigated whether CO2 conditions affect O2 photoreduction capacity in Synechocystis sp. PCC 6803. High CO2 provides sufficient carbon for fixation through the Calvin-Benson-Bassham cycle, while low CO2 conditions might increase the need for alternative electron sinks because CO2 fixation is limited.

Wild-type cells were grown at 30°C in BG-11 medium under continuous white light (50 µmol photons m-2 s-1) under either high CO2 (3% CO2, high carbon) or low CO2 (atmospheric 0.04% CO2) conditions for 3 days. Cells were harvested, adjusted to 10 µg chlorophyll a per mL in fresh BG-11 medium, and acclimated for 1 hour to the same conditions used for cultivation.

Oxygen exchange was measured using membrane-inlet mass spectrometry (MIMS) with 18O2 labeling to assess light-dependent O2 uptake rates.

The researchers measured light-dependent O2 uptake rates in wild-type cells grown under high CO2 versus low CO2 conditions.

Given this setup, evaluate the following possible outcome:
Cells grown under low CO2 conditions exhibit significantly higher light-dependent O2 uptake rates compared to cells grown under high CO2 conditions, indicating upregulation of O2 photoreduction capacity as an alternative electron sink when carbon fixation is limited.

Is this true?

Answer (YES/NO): NO